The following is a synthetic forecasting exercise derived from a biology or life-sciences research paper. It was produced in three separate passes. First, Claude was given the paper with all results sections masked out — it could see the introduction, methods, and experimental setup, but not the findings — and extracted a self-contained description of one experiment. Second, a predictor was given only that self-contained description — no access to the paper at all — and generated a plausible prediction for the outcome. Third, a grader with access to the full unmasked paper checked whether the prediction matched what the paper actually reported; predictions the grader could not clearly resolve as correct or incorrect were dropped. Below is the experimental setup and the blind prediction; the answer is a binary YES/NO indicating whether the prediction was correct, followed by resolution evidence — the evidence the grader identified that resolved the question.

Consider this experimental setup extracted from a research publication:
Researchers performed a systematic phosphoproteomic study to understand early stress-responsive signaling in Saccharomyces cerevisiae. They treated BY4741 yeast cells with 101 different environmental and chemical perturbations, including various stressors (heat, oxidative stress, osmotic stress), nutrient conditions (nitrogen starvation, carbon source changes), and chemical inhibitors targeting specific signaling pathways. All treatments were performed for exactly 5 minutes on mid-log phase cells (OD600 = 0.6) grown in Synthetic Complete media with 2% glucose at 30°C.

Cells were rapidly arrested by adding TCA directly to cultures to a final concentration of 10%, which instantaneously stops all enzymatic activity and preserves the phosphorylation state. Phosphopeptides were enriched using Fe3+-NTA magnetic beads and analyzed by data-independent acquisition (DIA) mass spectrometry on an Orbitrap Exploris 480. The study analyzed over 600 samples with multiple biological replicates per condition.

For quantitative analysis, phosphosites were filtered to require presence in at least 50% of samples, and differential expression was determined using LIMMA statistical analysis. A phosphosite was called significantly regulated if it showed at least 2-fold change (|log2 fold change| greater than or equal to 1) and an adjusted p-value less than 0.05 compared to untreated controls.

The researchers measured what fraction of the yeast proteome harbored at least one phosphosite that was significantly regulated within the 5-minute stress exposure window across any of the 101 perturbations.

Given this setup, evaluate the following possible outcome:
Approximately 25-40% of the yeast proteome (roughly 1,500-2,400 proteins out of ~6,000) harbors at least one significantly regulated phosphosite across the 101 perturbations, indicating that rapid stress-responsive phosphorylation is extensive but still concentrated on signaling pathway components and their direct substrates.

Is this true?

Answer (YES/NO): NO